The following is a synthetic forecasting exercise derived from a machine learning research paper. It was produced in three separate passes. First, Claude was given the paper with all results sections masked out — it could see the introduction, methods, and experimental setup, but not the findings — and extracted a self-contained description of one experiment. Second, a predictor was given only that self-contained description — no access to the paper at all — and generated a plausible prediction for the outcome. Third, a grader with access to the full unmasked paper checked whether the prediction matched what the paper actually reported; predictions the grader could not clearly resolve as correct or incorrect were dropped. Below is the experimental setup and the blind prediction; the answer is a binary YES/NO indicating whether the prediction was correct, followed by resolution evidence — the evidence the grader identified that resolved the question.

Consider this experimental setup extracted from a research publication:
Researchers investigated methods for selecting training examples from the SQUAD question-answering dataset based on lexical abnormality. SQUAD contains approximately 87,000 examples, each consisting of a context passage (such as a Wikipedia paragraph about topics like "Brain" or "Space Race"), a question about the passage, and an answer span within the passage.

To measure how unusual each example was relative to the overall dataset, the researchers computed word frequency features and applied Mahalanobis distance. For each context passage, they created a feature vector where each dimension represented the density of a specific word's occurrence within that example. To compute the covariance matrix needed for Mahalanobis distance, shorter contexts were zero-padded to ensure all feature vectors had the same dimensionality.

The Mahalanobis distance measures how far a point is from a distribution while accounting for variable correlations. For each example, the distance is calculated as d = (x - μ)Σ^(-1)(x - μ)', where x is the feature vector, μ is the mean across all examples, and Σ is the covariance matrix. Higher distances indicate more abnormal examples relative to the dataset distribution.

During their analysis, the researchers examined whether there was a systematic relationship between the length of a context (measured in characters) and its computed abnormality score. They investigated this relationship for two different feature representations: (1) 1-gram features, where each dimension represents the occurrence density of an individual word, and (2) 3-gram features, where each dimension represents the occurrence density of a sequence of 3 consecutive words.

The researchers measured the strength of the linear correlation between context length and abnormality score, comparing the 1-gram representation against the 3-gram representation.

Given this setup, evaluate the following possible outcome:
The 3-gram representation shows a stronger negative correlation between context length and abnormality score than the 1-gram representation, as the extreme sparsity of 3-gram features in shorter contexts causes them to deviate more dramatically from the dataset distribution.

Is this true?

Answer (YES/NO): NO